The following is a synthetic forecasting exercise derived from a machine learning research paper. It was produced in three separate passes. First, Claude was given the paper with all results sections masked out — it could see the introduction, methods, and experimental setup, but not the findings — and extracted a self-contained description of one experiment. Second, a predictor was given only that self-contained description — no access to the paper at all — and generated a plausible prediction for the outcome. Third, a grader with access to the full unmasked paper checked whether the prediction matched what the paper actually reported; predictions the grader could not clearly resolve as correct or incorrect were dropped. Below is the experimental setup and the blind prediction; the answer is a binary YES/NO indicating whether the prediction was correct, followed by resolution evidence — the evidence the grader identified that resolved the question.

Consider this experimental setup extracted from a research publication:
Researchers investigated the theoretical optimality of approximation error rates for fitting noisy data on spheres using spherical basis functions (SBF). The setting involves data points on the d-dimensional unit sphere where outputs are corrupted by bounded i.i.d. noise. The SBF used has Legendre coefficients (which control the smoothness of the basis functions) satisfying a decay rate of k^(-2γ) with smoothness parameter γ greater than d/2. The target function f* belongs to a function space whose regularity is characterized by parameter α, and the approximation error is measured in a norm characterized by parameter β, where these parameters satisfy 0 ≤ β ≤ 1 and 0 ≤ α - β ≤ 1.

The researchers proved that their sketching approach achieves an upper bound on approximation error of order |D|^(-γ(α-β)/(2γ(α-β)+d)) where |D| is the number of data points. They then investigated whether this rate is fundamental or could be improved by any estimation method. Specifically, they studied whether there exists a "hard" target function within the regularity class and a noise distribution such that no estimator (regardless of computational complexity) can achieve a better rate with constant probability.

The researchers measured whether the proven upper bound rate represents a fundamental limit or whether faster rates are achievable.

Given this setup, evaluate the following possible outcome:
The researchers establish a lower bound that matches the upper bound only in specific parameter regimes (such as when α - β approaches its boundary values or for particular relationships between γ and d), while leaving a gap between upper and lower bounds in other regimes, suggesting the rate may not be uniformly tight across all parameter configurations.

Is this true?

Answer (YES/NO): NO